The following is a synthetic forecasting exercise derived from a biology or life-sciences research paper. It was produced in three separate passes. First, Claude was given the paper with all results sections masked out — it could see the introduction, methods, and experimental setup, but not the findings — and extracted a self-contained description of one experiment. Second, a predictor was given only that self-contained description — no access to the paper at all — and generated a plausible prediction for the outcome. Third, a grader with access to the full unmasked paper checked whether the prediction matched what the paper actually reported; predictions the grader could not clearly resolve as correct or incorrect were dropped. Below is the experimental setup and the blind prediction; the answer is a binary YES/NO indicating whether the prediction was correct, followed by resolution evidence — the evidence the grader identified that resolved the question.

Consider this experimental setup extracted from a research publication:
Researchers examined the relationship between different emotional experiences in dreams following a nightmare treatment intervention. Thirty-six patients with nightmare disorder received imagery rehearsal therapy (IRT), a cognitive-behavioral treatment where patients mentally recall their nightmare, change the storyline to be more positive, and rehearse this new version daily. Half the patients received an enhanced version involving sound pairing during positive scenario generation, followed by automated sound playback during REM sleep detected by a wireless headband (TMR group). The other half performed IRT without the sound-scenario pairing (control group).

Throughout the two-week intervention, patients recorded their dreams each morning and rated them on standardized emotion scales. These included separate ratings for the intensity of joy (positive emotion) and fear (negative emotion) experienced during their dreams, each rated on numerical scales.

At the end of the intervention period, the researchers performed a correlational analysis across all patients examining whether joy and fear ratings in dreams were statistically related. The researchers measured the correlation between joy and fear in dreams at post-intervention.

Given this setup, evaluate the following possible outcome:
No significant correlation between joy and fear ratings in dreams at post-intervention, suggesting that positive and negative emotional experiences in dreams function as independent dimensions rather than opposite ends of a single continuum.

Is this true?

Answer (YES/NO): NO